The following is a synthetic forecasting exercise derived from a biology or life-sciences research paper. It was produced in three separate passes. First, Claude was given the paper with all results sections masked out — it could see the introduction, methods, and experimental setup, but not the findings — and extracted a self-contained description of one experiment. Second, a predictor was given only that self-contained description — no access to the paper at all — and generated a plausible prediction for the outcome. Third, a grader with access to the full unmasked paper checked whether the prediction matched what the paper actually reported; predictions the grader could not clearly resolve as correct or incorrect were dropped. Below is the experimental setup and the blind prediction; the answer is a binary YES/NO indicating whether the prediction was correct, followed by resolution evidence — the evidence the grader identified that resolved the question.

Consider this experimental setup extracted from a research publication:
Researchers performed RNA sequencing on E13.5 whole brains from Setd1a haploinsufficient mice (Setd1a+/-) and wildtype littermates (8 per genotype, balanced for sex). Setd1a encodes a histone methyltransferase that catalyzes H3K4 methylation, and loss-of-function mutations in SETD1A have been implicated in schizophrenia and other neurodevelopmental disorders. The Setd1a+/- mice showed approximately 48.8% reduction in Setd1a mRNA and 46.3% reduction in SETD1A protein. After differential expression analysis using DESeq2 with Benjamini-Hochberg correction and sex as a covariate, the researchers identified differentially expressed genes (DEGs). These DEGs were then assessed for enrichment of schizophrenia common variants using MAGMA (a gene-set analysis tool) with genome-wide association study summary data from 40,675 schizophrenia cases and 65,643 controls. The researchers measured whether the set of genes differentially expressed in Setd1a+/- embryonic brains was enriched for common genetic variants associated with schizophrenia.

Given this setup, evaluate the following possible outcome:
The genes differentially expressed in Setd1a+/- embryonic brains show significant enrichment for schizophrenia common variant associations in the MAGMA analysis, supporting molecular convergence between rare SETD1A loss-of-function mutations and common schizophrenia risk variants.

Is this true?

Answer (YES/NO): NO